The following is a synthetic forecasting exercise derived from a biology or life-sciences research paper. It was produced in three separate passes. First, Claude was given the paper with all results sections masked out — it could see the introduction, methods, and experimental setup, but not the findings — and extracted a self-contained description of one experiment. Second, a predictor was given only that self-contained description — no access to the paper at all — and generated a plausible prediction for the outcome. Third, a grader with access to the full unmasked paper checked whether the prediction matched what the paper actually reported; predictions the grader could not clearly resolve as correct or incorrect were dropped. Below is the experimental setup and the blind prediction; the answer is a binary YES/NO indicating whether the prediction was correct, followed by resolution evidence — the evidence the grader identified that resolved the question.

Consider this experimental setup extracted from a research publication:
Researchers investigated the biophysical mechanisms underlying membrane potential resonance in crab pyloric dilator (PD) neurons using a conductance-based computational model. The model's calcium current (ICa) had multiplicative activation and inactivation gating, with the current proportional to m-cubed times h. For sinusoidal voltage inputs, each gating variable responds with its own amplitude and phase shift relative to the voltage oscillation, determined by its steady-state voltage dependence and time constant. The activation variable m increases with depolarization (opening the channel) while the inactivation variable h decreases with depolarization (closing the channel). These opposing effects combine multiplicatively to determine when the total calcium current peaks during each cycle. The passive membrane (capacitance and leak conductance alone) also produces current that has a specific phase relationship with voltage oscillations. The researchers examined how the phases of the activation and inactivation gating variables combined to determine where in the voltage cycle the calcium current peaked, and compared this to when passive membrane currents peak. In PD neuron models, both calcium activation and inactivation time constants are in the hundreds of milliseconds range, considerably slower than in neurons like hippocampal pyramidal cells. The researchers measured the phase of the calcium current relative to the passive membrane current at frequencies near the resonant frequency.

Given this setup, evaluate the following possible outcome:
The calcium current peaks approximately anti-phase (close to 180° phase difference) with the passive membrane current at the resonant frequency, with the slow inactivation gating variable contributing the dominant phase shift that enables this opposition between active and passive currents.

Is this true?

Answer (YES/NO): NO